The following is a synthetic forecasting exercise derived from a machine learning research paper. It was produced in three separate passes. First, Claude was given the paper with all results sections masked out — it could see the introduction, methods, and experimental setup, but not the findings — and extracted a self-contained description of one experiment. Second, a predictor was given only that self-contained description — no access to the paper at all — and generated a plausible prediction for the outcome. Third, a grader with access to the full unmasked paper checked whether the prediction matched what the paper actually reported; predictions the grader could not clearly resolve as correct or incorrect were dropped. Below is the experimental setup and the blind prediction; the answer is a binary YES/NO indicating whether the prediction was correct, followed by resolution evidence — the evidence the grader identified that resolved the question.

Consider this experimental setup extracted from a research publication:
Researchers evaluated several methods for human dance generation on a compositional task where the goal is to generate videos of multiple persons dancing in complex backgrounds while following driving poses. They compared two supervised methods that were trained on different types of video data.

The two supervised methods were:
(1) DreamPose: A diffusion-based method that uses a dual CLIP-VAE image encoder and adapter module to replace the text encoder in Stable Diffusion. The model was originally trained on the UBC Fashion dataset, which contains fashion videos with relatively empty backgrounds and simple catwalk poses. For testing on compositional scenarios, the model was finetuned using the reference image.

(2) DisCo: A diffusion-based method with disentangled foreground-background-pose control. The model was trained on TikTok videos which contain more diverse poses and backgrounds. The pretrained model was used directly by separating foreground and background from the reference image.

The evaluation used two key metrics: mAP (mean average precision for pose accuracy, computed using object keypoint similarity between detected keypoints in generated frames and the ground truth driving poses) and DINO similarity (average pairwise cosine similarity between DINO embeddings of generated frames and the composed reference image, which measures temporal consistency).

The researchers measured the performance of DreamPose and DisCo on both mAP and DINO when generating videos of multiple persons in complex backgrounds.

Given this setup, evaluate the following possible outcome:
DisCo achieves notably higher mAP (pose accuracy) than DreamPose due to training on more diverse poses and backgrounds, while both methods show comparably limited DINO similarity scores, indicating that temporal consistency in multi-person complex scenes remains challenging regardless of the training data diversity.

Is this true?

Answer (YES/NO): NO